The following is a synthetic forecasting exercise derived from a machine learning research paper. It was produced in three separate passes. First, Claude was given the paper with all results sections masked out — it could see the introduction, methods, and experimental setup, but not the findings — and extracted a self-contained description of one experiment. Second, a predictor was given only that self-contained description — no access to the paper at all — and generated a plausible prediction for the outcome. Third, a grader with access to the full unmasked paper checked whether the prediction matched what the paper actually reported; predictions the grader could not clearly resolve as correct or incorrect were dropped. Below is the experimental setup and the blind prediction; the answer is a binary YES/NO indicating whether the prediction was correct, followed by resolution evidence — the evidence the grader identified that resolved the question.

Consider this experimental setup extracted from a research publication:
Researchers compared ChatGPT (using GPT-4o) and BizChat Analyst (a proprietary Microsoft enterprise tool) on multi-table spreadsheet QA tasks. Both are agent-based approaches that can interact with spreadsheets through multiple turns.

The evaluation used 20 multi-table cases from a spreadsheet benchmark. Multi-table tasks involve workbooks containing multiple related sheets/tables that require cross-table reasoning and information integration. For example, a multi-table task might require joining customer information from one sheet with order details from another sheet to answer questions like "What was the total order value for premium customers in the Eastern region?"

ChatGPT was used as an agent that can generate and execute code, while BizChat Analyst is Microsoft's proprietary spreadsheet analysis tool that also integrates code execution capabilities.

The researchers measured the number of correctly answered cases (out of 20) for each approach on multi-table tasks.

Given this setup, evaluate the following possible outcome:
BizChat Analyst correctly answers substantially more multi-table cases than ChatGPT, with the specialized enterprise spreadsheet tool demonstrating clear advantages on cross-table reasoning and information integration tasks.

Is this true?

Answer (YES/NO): YES